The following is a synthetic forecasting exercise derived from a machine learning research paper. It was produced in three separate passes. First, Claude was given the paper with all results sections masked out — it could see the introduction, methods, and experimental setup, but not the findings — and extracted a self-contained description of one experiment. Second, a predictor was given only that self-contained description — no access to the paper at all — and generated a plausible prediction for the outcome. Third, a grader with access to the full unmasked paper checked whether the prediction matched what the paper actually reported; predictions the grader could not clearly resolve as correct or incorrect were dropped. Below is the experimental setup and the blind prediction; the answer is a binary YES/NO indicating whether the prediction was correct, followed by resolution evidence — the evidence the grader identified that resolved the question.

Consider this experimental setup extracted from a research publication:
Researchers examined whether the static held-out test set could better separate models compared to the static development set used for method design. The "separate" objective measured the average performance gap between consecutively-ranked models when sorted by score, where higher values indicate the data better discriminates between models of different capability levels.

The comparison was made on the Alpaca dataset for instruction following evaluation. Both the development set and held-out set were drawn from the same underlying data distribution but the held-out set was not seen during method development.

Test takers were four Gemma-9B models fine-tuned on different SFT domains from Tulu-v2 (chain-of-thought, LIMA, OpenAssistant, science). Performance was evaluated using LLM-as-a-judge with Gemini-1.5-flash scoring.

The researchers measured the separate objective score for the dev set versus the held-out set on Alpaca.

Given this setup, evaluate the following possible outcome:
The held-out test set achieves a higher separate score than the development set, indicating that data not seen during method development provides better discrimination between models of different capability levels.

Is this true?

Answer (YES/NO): YES